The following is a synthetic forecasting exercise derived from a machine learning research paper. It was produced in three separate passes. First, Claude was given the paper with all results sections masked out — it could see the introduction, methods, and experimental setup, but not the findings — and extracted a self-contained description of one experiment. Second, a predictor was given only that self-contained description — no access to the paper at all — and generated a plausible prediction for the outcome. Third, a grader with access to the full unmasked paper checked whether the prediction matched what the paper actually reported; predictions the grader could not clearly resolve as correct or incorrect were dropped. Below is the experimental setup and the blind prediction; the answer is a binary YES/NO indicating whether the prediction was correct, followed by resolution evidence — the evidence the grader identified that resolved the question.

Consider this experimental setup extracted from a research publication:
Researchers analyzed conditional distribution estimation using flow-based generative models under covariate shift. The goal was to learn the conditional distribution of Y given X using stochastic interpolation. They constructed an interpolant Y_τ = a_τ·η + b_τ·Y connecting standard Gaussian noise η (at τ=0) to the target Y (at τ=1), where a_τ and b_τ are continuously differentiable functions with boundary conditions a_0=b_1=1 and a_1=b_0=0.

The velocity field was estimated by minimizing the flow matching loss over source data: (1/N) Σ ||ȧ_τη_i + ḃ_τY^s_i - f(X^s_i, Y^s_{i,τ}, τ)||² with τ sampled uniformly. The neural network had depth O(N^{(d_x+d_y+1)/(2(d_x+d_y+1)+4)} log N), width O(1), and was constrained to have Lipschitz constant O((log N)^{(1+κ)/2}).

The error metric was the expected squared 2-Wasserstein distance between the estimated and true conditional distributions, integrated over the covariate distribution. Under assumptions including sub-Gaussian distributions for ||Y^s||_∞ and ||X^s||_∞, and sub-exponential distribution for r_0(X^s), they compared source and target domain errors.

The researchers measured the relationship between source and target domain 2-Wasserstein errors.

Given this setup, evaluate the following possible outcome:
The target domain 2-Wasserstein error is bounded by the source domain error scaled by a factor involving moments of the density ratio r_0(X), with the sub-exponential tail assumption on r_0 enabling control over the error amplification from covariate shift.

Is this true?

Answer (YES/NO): NO